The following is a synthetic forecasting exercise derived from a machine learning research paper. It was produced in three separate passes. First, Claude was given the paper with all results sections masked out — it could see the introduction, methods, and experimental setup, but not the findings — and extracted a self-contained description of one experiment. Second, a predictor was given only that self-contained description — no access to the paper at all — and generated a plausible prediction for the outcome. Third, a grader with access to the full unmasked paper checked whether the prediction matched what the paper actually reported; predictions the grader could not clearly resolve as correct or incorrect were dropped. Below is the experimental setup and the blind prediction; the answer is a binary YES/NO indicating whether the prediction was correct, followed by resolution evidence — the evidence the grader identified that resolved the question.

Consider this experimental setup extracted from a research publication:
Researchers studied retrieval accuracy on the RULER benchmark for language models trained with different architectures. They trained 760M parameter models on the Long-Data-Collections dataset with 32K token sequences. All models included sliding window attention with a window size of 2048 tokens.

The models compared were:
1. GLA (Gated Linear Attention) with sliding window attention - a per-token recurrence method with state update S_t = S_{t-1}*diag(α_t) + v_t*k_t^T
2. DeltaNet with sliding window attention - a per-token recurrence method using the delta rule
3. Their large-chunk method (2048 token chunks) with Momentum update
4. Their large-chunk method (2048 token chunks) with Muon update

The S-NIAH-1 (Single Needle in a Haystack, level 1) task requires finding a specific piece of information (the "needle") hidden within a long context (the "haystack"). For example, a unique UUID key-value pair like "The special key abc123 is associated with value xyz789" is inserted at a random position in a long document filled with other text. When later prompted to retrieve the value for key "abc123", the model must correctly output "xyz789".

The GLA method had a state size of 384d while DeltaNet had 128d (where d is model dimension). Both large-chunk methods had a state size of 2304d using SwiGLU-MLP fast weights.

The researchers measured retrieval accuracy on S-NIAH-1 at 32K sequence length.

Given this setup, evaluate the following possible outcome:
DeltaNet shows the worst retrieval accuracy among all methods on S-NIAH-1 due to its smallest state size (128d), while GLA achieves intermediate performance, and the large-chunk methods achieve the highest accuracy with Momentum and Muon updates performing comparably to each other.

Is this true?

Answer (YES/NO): NO